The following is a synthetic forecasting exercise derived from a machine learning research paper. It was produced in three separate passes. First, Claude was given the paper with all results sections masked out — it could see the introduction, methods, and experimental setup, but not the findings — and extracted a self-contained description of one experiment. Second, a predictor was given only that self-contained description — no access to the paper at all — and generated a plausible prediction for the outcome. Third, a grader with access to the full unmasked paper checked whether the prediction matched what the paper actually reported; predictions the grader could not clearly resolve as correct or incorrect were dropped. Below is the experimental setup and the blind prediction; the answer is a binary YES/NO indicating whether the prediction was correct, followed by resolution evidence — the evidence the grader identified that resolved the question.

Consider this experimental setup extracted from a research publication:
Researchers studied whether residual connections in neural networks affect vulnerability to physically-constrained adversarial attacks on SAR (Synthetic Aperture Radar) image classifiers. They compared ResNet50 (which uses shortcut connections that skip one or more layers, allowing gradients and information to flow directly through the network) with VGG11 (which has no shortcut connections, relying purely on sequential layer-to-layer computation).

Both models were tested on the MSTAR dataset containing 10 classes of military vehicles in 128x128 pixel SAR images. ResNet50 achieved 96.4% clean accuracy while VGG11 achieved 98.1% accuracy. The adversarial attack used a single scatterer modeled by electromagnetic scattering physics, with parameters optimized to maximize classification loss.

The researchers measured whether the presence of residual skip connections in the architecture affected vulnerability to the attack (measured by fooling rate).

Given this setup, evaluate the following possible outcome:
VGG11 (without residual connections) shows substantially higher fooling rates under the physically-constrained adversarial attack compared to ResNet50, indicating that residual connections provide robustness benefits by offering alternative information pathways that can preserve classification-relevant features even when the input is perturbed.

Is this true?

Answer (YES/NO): NO